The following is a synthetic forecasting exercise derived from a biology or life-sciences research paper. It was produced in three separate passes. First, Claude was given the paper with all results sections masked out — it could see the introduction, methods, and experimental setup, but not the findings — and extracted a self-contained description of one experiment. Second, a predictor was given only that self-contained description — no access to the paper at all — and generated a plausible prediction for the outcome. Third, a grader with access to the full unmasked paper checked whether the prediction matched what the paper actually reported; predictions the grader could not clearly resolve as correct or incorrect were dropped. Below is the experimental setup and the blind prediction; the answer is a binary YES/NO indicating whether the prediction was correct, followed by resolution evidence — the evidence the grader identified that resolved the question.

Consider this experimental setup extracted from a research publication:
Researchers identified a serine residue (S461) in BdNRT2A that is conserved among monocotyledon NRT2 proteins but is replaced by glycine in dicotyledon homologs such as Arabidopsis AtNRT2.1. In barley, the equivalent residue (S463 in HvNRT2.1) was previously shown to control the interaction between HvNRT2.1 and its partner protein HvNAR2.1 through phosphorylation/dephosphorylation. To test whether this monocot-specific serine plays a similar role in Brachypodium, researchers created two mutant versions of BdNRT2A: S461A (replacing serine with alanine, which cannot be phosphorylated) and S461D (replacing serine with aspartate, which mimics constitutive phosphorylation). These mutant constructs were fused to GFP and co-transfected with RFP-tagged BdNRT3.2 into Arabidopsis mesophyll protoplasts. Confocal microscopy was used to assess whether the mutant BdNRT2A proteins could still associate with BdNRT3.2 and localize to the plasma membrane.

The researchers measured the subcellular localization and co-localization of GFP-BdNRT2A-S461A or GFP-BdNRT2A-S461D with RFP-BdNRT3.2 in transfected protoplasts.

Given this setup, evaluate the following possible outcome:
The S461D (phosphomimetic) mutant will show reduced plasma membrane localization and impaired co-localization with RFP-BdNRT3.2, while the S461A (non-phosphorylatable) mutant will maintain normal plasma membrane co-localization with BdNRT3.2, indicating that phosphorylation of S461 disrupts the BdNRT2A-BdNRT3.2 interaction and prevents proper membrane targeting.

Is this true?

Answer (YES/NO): NO